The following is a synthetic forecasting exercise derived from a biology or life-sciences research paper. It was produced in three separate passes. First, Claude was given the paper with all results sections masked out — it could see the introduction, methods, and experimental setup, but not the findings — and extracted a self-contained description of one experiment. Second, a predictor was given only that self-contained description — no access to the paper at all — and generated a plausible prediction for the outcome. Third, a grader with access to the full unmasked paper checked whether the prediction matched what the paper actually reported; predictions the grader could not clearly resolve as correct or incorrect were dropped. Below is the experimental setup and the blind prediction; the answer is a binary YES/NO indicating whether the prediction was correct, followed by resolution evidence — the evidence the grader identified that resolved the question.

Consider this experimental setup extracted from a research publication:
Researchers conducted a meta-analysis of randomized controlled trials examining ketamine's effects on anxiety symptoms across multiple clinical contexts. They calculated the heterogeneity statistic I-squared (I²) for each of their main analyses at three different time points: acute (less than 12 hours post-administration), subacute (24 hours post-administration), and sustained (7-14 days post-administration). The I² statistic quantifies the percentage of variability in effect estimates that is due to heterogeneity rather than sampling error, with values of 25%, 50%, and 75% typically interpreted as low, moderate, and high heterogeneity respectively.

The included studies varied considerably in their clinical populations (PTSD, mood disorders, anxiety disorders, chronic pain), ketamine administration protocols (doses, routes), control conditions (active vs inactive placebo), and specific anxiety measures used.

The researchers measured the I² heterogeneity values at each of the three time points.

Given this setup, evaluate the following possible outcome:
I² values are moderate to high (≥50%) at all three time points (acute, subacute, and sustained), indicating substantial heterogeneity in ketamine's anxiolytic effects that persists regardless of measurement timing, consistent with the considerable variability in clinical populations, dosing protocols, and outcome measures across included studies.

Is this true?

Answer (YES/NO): NO